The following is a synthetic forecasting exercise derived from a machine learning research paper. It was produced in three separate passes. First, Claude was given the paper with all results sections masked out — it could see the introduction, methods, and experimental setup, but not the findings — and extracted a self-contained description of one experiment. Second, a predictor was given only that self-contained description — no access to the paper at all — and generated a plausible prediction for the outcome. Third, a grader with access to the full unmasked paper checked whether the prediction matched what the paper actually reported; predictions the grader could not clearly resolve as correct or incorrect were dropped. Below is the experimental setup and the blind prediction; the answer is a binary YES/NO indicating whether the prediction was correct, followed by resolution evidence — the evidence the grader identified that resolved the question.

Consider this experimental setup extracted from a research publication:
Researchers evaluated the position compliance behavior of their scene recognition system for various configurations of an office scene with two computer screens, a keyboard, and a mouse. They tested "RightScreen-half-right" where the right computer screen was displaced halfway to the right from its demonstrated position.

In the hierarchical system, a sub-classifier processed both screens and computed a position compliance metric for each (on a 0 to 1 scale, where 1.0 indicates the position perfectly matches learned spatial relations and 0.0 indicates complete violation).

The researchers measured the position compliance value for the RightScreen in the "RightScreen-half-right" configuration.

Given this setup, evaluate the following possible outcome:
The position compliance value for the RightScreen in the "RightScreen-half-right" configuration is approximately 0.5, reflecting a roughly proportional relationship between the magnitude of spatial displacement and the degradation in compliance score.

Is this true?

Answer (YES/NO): NO